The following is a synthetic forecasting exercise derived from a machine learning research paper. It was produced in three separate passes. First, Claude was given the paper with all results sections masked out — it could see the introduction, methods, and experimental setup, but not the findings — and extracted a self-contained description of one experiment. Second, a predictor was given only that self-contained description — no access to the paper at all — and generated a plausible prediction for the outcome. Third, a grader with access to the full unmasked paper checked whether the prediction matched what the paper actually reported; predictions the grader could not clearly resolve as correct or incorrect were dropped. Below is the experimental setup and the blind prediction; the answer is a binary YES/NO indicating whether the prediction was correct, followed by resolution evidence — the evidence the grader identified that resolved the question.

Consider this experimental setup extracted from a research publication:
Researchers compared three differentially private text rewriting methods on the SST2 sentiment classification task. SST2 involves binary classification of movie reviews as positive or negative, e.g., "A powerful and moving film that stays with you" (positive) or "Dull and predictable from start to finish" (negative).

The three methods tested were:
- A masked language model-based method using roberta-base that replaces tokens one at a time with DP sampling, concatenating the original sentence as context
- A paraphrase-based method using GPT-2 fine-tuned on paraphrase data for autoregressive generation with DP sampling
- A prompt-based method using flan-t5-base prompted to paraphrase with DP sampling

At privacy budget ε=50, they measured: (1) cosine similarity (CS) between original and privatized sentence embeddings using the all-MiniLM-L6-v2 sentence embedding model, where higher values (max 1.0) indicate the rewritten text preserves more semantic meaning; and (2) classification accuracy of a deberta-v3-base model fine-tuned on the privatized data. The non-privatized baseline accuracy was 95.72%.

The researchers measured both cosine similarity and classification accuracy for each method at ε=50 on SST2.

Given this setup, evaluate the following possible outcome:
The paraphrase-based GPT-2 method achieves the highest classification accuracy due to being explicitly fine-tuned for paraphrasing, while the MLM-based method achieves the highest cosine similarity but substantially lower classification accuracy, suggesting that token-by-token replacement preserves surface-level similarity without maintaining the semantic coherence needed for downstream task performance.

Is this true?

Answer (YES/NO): NO